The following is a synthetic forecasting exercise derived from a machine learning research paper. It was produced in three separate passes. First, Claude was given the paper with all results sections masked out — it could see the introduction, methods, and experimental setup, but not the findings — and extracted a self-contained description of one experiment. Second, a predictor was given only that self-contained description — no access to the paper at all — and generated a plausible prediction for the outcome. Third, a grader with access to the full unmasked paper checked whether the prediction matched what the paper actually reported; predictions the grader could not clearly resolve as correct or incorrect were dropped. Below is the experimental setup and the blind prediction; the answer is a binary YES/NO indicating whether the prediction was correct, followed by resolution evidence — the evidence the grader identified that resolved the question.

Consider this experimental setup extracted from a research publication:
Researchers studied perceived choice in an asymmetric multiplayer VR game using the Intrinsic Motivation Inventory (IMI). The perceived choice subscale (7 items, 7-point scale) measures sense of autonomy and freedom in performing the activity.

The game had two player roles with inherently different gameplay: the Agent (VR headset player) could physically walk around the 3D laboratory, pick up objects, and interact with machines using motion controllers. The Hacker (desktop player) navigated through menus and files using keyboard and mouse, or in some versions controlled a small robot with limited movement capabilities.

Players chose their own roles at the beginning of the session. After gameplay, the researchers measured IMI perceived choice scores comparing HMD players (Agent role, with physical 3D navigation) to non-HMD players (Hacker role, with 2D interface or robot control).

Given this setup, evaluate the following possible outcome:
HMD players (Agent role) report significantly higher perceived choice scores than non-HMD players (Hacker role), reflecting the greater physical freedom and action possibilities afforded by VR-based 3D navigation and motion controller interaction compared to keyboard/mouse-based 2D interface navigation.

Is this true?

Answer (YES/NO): NO